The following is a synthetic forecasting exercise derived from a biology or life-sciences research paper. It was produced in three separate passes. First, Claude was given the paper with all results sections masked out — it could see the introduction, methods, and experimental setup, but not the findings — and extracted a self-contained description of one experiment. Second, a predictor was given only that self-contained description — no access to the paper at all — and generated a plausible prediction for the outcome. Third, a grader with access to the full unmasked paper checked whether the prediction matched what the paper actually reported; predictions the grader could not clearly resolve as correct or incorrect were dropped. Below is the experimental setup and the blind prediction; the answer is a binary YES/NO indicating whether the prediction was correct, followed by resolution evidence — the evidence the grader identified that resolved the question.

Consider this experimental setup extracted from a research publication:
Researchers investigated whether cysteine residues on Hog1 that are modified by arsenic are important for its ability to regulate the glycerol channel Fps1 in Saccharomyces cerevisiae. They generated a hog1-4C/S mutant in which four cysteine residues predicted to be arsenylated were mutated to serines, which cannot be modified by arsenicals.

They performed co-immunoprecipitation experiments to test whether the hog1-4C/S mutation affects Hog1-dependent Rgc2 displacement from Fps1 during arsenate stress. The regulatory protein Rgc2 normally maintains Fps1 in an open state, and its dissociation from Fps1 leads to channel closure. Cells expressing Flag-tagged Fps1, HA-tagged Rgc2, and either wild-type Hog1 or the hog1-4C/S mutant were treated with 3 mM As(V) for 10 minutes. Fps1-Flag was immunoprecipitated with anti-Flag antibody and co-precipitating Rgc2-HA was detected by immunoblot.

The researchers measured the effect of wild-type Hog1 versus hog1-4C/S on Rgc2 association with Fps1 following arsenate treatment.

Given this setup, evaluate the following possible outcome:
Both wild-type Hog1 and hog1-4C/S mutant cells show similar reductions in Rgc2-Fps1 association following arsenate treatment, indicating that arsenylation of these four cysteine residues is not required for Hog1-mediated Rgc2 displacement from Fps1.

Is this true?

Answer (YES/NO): NO